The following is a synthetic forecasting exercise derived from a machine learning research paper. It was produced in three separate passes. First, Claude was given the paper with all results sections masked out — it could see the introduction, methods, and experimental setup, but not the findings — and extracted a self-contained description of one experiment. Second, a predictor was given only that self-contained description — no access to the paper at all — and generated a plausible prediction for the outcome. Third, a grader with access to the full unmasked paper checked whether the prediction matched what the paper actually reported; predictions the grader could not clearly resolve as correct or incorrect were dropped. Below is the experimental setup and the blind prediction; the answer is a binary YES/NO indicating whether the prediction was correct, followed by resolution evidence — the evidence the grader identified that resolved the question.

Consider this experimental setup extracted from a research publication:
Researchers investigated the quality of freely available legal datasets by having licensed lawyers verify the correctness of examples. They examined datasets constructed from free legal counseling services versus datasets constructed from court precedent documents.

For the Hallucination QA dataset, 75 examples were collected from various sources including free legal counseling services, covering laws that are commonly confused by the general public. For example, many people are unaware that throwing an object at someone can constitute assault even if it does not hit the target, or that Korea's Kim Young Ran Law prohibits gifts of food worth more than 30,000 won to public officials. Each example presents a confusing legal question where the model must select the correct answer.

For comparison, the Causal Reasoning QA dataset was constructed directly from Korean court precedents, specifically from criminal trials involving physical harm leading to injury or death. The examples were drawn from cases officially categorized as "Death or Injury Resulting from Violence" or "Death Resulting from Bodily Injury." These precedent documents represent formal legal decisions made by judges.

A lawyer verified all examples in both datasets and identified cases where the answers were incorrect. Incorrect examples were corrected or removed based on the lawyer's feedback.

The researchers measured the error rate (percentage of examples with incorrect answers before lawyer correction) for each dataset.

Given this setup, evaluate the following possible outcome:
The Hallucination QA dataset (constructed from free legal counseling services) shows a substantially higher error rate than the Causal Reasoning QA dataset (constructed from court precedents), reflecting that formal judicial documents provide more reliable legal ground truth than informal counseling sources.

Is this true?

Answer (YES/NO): YES